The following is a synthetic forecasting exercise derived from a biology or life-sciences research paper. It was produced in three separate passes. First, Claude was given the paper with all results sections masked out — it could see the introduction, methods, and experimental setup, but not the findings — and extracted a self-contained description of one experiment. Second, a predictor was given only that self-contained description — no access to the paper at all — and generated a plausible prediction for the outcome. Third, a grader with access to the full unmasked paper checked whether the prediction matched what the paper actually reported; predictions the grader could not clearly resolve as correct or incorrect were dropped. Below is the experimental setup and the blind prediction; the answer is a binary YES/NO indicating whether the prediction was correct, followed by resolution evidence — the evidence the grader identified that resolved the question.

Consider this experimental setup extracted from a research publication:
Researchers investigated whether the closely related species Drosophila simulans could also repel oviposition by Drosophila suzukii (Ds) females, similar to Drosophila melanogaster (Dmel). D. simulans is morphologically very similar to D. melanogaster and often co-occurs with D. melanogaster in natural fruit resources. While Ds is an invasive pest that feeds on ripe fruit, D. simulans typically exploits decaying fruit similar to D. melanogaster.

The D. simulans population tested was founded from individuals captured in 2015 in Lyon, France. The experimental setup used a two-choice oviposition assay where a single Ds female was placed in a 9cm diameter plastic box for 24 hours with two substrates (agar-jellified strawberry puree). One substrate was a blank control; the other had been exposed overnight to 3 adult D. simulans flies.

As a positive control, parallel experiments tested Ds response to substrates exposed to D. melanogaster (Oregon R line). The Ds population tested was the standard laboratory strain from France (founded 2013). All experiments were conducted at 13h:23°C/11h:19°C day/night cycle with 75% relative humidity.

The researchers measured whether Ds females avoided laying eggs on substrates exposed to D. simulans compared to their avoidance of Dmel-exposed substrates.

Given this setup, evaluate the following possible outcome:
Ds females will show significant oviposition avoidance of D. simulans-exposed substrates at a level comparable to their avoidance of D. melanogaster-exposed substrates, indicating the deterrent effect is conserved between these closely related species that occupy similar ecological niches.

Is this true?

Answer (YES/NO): NO